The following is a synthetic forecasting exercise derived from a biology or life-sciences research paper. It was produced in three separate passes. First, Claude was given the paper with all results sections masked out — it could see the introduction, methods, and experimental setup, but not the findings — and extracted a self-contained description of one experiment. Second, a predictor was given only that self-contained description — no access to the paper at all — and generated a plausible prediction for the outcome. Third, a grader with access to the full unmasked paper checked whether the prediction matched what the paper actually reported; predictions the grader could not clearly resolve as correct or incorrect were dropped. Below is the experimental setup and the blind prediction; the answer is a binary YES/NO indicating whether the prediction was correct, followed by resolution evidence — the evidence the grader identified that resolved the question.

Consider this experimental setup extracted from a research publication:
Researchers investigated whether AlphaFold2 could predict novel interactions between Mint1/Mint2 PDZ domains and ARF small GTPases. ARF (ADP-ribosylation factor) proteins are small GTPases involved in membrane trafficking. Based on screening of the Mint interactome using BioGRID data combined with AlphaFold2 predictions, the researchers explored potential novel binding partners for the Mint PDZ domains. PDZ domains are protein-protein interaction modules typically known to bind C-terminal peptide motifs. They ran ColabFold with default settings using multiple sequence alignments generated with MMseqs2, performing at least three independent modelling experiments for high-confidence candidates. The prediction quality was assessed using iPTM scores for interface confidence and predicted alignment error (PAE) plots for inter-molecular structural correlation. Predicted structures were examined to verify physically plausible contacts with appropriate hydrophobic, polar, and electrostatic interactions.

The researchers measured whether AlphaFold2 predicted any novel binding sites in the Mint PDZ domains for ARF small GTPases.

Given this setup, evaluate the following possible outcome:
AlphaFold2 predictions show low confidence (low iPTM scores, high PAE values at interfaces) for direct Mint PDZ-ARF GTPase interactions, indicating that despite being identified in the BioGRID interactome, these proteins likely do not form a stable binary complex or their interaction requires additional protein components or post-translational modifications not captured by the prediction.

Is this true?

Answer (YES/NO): NO